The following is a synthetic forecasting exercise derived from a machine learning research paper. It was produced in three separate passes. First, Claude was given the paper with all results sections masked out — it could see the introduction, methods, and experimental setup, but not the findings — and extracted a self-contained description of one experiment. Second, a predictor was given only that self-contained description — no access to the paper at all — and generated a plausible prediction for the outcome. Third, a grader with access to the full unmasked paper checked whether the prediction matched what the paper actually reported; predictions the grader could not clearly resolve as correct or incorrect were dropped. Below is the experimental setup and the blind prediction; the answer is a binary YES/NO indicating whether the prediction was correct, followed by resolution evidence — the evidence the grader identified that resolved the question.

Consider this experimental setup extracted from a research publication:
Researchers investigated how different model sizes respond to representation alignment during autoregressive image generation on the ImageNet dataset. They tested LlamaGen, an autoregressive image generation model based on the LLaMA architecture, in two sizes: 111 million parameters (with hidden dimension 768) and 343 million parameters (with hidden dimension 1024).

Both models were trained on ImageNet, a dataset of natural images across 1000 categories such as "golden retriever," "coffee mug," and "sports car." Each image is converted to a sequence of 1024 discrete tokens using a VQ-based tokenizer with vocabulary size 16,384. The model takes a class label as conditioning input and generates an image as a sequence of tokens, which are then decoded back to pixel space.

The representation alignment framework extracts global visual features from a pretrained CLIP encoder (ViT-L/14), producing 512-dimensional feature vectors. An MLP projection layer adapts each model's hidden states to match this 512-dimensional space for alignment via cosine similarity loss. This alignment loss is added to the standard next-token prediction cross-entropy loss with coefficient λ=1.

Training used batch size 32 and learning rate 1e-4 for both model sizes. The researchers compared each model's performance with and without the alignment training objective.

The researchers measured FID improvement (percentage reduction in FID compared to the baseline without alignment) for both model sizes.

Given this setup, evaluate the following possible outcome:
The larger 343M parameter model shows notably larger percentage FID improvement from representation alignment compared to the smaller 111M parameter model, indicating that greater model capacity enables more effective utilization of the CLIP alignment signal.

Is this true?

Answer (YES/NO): NO